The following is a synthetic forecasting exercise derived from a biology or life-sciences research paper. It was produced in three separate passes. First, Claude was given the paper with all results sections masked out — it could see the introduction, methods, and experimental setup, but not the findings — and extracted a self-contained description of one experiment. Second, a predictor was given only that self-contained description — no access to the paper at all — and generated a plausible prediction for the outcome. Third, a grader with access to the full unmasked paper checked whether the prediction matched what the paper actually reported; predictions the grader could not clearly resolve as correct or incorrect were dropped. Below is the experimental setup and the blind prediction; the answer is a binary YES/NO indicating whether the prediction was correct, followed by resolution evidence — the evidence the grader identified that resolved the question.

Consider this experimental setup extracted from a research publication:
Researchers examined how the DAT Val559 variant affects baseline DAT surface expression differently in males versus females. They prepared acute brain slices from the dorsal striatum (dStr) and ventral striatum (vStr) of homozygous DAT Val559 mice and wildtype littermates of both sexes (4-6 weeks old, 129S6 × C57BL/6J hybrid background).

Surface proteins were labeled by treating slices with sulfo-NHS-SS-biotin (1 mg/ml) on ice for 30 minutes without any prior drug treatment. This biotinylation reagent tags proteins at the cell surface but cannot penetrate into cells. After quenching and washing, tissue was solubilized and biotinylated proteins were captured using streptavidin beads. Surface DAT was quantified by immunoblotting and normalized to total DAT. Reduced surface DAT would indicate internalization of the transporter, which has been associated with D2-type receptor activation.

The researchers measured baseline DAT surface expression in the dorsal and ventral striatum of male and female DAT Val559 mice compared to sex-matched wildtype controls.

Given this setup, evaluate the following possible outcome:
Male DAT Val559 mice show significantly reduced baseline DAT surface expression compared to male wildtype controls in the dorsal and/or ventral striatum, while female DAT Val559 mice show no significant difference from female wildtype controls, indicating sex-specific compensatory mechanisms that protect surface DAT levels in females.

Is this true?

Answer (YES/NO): NO